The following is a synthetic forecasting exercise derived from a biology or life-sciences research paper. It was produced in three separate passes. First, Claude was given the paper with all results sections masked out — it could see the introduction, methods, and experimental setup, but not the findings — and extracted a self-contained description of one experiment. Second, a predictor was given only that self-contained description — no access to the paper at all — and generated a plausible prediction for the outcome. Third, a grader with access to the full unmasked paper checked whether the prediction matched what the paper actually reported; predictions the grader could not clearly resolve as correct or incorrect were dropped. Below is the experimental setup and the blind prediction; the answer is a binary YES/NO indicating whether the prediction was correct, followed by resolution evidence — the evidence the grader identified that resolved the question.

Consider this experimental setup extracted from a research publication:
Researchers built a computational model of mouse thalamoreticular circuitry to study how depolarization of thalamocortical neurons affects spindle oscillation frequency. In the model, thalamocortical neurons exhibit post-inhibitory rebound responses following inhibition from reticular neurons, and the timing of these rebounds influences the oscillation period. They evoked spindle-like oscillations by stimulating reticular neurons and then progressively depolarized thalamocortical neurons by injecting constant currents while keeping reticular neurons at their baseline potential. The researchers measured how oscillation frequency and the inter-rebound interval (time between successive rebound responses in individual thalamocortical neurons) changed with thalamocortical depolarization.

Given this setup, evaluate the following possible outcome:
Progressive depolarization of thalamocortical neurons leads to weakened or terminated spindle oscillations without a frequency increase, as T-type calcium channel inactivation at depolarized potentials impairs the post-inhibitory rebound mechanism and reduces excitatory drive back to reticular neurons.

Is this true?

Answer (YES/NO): NO